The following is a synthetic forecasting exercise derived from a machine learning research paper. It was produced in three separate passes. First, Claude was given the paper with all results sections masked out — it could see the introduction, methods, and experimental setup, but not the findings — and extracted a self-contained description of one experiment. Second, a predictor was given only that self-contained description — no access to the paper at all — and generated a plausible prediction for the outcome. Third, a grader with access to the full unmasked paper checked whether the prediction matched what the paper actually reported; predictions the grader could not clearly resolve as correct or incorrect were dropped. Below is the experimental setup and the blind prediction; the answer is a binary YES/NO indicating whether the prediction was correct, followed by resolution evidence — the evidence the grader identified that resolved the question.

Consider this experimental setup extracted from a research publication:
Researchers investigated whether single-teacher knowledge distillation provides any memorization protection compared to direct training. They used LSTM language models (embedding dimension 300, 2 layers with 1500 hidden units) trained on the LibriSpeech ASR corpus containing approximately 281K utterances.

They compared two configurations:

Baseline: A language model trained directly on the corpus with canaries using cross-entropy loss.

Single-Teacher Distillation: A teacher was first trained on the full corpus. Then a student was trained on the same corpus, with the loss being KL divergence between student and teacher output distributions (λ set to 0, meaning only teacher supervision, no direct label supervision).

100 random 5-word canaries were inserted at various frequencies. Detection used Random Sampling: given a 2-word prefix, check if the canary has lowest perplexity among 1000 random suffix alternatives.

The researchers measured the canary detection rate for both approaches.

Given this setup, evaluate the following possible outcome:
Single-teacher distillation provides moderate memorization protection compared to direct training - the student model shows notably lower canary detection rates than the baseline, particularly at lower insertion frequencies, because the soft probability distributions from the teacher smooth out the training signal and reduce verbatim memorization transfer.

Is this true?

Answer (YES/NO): NO